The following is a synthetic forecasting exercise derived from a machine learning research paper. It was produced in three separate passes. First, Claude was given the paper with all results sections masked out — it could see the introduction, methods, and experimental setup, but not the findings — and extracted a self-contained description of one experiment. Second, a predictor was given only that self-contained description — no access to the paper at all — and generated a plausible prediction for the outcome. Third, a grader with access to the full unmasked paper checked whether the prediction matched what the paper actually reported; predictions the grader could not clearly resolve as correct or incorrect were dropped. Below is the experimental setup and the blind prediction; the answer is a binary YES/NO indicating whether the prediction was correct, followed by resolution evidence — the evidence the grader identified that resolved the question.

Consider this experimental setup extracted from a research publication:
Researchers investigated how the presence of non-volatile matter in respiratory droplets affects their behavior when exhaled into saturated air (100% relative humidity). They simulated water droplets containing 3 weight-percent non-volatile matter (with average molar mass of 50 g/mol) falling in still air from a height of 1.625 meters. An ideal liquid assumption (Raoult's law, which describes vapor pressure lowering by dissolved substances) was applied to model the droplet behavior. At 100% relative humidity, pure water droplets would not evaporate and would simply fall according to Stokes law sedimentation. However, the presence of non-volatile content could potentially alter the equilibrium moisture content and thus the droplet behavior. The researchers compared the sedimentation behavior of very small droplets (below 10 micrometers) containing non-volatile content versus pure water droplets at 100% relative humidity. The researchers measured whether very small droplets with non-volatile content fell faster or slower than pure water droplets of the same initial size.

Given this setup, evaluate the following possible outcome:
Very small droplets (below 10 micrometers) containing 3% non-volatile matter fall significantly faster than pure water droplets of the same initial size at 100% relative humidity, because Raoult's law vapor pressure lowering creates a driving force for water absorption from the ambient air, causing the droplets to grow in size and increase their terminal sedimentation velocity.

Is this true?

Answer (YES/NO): NO